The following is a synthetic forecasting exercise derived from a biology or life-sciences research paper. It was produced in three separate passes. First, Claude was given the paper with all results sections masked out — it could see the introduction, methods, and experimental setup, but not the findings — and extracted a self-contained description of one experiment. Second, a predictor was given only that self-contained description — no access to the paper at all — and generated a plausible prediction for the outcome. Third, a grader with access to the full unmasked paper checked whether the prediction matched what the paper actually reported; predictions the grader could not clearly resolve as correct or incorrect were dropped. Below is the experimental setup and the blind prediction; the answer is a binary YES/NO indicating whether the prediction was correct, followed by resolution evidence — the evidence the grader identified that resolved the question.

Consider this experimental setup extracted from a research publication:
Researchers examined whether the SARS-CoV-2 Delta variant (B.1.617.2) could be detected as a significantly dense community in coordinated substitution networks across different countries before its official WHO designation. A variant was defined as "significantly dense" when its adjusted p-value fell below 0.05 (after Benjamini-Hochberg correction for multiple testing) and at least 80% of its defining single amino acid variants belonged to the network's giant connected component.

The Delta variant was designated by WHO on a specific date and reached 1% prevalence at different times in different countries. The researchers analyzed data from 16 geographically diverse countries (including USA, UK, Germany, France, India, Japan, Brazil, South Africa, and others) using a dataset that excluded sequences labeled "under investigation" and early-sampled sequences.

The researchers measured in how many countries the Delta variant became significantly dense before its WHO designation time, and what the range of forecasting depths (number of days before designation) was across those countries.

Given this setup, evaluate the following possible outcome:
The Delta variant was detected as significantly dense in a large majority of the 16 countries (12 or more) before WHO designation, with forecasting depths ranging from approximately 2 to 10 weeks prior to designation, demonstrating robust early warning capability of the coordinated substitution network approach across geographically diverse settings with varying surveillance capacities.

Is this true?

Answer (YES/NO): NO